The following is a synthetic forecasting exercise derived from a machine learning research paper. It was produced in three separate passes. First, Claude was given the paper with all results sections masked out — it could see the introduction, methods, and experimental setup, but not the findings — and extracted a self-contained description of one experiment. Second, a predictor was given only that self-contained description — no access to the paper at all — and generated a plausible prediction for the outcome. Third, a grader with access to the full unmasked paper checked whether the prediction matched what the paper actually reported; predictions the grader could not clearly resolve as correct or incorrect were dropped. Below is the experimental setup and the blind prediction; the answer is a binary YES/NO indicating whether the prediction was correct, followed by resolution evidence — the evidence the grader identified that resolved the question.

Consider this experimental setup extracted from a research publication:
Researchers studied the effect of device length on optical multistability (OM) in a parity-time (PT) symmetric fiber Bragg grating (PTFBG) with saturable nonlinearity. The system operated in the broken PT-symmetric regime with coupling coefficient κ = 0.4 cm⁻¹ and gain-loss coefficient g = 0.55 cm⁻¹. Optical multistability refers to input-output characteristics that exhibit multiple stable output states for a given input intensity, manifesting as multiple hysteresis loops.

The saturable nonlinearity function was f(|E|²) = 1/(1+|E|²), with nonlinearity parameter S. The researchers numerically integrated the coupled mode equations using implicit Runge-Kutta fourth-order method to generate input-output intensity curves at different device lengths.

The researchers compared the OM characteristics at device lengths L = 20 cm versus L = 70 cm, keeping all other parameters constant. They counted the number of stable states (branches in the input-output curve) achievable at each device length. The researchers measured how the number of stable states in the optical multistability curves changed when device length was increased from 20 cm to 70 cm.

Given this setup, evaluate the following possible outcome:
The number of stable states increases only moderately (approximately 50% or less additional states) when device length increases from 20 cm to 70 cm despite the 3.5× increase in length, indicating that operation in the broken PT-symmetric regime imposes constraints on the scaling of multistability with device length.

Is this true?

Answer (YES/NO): NO